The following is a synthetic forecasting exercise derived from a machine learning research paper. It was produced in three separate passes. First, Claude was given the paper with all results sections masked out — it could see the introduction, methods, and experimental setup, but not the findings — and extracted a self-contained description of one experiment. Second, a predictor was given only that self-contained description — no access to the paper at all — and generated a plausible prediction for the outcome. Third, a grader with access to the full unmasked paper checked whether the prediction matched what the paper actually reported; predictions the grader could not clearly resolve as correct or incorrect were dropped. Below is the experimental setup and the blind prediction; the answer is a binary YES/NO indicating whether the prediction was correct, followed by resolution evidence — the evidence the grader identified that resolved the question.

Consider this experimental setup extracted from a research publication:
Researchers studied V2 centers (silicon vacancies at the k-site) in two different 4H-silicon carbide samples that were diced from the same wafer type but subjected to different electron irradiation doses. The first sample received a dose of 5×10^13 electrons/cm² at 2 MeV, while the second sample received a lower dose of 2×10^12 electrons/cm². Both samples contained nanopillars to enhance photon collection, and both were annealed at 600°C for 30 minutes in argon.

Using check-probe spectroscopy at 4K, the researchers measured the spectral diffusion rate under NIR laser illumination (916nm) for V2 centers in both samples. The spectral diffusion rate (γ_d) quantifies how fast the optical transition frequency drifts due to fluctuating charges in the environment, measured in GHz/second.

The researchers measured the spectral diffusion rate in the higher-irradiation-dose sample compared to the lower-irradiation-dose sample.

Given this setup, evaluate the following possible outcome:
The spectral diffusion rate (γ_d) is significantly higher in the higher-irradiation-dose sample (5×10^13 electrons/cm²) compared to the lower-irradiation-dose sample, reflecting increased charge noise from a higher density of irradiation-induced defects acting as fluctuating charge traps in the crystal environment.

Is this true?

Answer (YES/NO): YES